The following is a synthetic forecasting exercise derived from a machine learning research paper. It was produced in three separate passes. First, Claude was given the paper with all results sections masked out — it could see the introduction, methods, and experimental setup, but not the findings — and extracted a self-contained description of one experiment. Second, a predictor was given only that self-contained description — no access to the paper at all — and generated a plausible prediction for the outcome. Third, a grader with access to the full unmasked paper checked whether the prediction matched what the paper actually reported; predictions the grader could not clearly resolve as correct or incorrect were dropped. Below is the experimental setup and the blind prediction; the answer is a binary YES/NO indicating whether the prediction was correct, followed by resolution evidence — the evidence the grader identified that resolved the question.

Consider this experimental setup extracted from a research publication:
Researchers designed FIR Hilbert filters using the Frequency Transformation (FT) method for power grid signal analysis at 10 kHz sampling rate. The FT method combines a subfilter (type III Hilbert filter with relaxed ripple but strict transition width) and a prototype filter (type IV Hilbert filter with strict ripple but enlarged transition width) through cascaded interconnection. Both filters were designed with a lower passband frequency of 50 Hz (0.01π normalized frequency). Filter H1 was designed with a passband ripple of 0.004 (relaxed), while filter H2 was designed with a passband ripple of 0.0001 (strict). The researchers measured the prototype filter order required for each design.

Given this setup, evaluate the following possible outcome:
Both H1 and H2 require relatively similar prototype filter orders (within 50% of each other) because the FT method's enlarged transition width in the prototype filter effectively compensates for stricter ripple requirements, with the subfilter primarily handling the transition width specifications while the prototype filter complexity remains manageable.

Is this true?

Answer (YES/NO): YES